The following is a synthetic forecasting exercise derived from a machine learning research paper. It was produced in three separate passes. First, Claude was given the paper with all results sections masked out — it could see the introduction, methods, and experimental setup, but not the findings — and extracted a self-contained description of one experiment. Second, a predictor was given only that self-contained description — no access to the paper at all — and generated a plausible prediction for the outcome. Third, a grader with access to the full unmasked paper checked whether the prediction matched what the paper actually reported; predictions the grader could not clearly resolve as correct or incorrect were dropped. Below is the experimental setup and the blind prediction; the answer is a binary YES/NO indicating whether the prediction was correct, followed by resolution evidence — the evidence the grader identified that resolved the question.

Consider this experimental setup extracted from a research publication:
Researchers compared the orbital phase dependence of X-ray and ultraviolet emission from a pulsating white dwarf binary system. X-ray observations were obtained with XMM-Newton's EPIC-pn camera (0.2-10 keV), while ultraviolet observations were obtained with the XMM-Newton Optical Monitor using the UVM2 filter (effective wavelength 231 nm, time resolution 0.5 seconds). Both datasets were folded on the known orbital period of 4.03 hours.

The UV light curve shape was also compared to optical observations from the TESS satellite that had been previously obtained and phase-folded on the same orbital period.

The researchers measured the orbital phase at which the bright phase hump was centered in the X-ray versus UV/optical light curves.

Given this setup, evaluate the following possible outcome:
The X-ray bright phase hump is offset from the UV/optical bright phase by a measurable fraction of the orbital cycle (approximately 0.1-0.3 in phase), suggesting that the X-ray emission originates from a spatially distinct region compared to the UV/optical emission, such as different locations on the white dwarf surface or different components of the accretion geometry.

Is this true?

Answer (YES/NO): YES